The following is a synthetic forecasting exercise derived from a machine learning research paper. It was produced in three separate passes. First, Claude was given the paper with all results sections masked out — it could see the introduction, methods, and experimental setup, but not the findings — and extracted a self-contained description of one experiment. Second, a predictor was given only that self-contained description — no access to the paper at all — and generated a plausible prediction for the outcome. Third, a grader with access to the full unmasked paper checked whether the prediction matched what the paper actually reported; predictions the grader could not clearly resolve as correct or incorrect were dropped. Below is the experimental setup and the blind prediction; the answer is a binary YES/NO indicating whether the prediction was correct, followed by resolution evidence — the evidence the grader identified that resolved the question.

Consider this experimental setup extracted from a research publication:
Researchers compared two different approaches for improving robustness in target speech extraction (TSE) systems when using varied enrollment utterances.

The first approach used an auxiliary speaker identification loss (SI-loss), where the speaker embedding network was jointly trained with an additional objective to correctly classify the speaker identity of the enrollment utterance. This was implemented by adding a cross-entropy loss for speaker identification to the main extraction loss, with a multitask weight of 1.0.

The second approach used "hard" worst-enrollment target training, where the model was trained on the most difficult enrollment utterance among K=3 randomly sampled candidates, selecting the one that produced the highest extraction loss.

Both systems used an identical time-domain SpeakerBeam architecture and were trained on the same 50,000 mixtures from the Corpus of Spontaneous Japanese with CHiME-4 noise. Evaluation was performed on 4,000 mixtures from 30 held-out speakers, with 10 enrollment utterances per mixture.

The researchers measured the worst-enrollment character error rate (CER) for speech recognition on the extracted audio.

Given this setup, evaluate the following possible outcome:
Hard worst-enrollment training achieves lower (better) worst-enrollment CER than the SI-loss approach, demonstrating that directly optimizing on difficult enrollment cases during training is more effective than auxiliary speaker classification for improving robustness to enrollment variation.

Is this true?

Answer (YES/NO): NO